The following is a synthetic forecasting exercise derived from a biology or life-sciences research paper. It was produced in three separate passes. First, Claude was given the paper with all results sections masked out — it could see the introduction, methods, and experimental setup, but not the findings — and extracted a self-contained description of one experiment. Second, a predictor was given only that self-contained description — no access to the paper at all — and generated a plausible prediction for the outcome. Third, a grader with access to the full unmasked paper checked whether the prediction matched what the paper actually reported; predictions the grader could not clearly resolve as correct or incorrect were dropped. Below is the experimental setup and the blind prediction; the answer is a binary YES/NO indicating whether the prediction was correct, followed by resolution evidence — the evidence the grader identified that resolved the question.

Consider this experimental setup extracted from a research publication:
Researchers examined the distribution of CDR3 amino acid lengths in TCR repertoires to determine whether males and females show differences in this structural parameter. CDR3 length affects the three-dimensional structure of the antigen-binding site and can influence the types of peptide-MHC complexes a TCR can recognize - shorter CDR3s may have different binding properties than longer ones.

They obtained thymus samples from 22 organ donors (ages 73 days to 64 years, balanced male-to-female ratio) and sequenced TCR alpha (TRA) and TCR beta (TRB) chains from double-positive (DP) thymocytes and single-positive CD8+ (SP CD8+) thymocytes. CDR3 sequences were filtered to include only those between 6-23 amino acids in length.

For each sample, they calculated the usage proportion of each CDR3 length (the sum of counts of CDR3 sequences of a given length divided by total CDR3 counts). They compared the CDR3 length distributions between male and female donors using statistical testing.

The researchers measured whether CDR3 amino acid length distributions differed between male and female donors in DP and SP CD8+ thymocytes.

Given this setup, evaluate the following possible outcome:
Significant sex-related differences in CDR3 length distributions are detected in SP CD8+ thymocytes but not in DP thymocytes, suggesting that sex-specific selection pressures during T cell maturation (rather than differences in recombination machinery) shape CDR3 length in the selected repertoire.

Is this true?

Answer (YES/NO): NO